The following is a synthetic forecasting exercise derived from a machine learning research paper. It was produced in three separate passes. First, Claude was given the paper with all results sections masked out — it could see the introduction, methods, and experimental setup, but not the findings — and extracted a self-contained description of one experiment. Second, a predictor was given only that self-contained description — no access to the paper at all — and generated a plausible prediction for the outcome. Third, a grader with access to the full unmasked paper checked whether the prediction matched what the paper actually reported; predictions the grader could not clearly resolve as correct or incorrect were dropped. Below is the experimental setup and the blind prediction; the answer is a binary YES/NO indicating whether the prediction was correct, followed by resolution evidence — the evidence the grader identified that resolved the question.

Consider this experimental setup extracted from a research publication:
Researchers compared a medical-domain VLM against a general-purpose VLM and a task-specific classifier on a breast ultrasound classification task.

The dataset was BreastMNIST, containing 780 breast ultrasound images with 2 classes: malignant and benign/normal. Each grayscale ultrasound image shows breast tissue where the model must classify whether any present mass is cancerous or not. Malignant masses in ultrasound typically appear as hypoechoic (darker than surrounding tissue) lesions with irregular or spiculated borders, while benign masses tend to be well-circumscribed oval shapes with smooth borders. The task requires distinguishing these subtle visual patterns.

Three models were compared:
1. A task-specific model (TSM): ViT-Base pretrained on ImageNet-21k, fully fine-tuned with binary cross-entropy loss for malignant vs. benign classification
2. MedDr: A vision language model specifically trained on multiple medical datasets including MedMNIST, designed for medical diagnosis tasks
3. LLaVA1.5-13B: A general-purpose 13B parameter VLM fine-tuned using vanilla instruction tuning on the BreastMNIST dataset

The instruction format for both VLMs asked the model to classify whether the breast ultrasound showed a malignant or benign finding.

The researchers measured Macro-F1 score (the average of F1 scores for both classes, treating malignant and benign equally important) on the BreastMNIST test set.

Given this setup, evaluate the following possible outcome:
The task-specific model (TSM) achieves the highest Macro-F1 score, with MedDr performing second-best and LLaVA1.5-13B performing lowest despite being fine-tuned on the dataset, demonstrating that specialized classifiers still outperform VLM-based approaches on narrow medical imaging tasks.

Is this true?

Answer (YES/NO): YES